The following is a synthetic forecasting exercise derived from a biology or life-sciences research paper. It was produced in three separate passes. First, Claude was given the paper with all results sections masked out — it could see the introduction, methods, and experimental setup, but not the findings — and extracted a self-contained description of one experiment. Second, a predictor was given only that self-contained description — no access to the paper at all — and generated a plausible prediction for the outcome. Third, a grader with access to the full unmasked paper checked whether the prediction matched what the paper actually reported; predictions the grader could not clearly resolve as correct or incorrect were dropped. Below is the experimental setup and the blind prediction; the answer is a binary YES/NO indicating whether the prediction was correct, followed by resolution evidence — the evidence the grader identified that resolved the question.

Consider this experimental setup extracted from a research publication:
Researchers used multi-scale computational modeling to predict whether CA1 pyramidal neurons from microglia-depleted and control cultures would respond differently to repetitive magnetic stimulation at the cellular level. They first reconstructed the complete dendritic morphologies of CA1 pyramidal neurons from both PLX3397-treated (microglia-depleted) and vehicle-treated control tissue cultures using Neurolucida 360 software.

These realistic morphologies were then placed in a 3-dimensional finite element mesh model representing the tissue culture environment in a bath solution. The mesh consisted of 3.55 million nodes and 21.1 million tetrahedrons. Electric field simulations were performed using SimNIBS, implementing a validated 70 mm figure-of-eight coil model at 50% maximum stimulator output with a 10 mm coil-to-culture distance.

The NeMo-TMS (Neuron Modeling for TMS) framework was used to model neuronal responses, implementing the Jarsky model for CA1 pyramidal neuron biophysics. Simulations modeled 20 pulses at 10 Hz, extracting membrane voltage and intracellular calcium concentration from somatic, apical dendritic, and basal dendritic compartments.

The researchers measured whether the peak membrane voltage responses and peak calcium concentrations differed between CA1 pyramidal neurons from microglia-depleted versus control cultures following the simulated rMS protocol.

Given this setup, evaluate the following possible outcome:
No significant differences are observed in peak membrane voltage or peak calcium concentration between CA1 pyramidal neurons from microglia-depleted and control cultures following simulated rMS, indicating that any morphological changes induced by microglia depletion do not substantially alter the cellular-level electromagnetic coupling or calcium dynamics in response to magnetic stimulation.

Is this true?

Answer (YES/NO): YES